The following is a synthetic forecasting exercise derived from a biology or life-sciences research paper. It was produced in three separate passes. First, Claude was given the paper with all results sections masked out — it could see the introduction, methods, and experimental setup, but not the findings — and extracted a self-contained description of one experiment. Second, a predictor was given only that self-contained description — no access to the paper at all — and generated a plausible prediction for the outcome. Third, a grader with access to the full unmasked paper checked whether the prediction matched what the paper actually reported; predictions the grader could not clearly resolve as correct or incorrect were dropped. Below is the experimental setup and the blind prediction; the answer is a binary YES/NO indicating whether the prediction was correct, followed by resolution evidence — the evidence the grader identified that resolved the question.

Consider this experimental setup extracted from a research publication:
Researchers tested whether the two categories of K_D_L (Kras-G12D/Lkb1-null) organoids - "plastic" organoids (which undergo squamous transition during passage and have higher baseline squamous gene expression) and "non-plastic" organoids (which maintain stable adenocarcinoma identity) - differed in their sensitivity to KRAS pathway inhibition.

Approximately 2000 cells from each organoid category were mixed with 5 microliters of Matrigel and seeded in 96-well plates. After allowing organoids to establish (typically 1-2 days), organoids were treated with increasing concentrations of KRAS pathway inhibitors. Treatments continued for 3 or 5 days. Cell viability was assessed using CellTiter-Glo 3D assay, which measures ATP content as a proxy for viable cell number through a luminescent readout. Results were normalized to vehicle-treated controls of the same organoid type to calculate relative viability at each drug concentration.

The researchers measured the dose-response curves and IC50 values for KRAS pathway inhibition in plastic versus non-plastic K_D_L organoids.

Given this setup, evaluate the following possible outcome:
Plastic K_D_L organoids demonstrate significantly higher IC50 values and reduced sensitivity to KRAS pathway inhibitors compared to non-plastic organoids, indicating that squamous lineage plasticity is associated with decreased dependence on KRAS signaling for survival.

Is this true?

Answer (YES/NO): YES